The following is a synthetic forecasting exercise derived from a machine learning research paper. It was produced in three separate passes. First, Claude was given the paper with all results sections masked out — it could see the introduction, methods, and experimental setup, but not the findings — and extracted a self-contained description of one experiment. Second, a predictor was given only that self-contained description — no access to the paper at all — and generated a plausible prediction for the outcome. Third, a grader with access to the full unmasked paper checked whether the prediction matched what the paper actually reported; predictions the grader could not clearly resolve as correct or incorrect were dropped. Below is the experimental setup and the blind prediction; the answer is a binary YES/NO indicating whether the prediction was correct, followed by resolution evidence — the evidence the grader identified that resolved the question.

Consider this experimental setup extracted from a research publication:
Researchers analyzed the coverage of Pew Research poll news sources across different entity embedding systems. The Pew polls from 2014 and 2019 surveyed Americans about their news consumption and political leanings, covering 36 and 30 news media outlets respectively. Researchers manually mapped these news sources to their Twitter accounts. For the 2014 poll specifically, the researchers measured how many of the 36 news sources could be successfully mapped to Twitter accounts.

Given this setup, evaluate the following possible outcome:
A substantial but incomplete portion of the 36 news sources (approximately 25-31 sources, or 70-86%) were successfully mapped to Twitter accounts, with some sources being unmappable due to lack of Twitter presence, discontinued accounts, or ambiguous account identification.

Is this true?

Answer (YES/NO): YES